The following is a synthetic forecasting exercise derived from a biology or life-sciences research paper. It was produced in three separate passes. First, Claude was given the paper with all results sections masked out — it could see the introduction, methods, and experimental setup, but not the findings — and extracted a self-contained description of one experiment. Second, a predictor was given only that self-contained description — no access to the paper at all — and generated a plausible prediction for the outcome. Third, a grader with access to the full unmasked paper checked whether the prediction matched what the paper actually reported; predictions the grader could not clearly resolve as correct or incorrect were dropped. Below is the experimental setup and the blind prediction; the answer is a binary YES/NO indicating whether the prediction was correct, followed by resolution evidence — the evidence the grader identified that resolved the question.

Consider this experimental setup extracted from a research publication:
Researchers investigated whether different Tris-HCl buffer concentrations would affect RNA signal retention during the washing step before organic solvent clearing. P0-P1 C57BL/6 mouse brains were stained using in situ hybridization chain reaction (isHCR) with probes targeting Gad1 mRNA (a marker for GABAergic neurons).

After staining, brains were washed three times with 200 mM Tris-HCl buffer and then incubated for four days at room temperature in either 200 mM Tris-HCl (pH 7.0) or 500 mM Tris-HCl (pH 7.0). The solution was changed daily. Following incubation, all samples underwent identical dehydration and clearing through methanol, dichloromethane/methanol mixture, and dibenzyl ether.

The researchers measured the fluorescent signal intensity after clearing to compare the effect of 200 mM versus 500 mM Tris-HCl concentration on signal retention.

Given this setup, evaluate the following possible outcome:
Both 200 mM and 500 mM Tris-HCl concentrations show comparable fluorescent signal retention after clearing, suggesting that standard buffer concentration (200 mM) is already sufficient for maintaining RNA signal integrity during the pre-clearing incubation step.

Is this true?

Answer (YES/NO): NO